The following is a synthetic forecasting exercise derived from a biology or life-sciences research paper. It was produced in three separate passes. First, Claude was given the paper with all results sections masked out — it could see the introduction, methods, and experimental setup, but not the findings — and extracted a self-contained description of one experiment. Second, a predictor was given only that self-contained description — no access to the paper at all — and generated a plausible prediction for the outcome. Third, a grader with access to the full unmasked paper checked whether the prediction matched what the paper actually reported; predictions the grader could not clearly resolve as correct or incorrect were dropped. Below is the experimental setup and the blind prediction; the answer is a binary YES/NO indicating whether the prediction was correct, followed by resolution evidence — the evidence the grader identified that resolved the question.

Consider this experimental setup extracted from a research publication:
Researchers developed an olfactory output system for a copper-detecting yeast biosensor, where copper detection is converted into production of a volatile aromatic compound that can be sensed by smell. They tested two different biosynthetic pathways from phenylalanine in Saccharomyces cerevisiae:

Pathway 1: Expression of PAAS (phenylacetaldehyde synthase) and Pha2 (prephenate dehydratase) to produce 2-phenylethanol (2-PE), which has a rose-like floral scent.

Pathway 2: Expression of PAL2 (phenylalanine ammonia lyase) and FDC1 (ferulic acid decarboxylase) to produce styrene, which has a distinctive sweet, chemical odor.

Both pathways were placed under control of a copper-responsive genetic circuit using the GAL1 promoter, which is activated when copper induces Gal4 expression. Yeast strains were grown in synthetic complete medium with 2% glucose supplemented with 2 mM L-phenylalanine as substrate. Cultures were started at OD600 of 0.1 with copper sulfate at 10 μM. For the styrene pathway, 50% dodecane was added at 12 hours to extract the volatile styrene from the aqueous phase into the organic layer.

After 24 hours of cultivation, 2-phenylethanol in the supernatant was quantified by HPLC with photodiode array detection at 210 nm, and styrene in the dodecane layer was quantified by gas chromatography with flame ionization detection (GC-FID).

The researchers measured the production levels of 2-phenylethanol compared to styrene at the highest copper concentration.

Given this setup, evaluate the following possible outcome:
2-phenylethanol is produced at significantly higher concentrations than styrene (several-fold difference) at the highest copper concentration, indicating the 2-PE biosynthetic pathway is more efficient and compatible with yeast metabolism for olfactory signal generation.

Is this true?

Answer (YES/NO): NO